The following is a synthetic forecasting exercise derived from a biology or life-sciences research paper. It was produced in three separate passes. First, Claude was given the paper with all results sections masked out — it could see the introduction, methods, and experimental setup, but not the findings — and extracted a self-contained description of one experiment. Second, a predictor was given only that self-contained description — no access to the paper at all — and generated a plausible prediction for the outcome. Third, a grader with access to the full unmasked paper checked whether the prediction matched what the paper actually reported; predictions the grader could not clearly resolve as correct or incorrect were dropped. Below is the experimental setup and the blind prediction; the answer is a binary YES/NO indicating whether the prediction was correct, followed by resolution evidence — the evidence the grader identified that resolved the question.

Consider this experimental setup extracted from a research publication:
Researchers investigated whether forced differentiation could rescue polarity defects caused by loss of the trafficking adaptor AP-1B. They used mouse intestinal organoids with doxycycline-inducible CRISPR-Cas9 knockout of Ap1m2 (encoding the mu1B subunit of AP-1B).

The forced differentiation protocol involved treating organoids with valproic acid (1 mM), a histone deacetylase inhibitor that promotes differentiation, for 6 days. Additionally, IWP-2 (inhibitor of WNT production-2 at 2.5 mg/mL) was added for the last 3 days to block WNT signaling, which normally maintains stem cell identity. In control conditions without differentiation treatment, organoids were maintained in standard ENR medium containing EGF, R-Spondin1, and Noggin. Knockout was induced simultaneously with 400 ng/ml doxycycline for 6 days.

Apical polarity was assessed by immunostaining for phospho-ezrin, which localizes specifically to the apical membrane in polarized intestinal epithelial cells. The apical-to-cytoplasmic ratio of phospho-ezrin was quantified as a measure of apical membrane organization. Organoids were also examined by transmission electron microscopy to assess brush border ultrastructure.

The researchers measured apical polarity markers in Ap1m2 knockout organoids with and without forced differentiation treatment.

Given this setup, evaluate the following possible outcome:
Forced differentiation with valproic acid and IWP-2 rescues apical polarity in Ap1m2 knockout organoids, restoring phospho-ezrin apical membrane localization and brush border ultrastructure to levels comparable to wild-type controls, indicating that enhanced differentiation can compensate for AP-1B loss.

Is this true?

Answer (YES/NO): NO